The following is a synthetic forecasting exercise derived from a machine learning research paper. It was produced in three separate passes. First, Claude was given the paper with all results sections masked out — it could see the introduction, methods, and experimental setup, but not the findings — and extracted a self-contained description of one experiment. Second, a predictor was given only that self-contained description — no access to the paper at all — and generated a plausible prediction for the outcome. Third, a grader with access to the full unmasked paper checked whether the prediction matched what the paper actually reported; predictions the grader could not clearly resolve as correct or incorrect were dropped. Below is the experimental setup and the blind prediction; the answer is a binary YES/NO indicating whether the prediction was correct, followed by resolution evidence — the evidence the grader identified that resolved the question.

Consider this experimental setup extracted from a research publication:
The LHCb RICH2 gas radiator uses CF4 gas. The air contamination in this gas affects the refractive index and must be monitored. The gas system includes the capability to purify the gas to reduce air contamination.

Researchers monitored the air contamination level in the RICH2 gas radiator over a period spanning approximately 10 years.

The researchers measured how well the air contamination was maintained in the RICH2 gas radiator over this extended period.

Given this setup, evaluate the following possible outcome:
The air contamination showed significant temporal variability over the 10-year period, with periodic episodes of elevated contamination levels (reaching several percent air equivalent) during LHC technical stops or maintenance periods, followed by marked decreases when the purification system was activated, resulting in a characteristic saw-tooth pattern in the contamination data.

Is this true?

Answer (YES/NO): NO